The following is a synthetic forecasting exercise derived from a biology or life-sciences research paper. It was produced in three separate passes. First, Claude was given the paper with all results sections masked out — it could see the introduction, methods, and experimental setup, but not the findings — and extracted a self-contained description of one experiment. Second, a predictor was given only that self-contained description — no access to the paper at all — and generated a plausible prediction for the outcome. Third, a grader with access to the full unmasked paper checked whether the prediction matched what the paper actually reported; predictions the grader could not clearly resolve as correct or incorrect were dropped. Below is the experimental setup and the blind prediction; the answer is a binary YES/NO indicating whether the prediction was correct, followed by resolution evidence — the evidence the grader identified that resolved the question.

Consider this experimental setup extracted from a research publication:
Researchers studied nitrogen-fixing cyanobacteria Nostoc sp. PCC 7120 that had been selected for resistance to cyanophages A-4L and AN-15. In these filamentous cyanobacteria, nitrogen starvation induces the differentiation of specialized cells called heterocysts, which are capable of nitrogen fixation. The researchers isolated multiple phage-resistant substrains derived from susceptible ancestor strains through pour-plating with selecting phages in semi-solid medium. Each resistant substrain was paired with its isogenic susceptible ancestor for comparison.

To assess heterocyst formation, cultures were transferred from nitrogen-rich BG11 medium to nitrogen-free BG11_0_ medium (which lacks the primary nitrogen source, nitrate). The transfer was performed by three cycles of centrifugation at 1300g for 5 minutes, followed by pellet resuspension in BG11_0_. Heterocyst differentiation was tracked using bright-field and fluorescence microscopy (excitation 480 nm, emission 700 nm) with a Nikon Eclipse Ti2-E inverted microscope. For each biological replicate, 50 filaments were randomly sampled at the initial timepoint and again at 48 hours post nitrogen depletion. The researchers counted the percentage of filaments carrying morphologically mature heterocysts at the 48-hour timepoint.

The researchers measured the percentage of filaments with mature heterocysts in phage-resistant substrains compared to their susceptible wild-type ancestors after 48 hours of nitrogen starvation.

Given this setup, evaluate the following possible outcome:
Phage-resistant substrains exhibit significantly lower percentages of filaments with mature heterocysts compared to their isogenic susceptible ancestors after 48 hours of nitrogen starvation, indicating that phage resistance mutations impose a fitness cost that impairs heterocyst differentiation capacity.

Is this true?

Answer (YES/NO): YES